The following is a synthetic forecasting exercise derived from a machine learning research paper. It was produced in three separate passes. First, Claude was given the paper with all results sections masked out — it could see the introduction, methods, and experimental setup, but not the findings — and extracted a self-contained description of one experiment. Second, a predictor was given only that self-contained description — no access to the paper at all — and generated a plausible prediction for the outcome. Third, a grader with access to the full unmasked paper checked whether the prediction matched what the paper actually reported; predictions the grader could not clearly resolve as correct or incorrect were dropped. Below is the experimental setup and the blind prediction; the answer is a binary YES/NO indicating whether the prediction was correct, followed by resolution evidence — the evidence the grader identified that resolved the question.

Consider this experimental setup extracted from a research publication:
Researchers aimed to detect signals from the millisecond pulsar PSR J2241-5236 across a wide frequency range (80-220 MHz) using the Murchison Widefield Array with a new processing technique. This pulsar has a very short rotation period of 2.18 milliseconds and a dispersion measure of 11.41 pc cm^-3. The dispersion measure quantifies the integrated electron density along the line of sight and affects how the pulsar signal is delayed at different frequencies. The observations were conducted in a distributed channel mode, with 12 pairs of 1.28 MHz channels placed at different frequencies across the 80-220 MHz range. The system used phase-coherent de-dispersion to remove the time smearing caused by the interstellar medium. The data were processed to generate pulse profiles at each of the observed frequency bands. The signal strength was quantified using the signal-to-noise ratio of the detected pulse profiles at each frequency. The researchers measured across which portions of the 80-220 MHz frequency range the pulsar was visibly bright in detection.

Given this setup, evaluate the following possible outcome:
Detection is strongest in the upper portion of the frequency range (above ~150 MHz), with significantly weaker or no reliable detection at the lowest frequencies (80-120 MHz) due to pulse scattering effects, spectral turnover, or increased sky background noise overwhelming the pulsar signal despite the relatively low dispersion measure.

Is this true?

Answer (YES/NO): NO